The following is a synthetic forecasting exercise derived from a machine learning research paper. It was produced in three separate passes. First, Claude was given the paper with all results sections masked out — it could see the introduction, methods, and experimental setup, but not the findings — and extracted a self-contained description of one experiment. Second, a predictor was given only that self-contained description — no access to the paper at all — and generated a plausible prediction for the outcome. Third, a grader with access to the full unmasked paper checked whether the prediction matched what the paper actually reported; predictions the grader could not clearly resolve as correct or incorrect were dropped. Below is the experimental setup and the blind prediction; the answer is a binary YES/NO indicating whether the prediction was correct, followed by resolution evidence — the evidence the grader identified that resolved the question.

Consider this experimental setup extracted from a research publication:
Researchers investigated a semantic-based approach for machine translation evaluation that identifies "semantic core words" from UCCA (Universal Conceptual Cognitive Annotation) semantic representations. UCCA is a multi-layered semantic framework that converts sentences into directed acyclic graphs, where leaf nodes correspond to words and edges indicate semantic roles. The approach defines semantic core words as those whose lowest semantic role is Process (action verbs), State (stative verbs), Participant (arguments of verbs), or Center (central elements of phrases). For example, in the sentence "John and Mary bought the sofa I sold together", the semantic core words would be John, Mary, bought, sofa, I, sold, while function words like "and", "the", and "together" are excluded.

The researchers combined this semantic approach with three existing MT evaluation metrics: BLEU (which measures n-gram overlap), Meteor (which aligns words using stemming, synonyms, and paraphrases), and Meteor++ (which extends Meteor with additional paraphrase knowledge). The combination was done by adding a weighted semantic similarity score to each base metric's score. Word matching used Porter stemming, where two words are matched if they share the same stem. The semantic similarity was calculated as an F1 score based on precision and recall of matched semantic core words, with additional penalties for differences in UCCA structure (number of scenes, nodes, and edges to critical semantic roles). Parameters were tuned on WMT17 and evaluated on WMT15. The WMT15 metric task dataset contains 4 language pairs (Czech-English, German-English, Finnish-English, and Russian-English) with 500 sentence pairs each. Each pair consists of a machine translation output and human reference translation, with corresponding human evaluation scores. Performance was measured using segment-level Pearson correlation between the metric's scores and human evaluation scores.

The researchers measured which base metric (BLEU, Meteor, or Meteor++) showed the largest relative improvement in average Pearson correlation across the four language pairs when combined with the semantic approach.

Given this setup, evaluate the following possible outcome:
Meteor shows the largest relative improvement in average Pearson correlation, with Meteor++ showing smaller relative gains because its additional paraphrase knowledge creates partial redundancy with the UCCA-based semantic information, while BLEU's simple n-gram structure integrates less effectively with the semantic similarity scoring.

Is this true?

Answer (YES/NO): NO